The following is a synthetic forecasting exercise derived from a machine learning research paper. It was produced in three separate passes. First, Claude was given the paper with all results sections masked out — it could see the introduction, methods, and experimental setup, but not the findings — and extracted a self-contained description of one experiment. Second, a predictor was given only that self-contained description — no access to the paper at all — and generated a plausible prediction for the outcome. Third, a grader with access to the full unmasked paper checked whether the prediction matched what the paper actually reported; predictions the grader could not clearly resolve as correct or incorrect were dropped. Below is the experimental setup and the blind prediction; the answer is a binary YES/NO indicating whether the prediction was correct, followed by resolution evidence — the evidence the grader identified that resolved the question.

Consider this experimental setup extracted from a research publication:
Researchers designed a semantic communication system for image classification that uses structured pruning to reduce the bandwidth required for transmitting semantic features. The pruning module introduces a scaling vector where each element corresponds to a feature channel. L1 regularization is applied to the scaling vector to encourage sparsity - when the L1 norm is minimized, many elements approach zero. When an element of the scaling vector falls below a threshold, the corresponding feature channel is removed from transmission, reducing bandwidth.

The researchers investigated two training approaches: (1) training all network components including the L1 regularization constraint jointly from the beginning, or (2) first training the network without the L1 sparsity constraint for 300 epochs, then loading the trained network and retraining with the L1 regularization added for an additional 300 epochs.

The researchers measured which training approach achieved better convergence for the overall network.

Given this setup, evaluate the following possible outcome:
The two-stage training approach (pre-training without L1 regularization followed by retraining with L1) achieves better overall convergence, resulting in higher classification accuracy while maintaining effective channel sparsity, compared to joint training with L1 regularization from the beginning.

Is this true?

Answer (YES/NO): YES